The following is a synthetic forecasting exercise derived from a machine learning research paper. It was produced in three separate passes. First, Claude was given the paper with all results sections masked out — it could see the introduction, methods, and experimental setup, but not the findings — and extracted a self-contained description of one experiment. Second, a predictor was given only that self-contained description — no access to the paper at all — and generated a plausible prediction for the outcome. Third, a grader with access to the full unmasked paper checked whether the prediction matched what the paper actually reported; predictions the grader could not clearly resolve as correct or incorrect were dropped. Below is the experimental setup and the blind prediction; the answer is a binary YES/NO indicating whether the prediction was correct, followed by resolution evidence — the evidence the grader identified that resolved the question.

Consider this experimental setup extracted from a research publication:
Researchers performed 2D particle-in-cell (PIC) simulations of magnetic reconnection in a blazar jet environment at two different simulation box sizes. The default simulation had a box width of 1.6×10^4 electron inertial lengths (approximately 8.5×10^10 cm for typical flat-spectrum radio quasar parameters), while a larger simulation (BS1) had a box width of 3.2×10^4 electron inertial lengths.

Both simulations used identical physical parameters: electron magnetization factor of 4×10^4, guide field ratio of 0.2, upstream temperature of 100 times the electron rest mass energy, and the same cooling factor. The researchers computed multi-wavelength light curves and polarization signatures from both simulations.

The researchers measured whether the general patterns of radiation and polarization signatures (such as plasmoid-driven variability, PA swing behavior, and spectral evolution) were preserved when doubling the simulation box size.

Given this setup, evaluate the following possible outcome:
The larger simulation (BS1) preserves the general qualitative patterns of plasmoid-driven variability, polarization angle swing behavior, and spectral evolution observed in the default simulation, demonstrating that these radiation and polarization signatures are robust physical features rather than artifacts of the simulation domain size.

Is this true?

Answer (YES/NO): YES